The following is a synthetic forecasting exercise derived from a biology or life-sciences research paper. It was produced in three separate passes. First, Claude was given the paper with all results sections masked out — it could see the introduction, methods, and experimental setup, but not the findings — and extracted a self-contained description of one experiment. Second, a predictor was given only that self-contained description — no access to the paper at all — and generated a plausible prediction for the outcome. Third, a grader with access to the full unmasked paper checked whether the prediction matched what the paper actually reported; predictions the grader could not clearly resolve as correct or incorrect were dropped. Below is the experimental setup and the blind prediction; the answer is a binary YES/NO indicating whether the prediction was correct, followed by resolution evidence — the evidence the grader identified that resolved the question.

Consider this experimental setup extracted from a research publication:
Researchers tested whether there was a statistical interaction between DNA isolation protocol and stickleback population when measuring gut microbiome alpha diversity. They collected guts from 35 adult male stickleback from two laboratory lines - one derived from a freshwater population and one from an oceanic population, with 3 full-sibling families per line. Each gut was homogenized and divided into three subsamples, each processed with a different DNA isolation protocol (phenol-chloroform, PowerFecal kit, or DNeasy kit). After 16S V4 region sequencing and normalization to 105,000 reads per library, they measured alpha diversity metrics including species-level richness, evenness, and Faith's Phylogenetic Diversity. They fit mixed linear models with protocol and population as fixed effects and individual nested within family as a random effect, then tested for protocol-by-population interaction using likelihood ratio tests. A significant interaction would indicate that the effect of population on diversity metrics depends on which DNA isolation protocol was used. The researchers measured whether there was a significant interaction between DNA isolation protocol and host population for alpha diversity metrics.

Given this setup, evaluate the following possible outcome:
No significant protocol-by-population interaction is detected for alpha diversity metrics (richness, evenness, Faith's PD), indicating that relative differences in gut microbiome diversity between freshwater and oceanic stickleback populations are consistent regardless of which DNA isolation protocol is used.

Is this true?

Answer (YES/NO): NO